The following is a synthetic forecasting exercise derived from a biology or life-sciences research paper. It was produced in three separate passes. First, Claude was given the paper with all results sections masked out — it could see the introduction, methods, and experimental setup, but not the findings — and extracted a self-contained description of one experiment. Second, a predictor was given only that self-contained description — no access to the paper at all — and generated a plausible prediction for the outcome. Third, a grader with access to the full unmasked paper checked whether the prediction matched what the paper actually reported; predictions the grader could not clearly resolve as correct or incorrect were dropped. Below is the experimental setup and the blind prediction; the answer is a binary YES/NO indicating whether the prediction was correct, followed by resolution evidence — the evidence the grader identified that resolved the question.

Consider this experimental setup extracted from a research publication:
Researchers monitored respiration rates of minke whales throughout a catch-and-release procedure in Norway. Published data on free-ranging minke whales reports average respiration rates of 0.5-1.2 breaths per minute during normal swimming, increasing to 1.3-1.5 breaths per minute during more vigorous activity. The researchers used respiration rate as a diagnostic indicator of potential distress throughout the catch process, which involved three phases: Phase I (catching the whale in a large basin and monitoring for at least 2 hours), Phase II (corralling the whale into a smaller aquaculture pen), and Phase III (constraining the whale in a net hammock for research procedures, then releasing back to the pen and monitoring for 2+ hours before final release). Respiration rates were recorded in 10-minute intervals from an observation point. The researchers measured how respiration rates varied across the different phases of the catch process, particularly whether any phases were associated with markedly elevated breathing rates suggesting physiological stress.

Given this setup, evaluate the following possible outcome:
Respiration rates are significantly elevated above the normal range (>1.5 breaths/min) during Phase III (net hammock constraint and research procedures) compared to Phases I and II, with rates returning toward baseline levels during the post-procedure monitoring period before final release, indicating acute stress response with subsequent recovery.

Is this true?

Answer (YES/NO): YES